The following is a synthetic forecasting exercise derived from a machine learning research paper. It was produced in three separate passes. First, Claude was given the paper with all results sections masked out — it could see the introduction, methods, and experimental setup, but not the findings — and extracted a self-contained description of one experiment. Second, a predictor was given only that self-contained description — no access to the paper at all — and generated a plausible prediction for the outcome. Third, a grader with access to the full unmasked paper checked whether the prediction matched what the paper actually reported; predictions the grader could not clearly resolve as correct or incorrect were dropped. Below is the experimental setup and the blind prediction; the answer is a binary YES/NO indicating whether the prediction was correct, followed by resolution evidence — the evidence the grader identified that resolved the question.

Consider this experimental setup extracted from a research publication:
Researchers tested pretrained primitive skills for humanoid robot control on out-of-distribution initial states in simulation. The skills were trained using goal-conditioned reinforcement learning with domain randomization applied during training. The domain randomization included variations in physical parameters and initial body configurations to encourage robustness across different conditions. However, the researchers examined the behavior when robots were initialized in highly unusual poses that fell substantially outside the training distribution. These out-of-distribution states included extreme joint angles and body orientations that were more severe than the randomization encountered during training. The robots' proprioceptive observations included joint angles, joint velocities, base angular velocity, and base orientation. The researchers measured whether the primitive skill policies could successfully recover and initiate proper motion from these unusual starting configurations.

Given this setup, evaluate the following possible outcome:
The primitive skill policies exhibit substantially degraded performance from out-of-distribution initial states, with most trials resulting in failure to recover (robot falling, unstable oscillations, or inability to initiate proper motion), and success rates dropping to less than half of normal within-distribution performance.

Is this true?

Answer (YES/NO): NO